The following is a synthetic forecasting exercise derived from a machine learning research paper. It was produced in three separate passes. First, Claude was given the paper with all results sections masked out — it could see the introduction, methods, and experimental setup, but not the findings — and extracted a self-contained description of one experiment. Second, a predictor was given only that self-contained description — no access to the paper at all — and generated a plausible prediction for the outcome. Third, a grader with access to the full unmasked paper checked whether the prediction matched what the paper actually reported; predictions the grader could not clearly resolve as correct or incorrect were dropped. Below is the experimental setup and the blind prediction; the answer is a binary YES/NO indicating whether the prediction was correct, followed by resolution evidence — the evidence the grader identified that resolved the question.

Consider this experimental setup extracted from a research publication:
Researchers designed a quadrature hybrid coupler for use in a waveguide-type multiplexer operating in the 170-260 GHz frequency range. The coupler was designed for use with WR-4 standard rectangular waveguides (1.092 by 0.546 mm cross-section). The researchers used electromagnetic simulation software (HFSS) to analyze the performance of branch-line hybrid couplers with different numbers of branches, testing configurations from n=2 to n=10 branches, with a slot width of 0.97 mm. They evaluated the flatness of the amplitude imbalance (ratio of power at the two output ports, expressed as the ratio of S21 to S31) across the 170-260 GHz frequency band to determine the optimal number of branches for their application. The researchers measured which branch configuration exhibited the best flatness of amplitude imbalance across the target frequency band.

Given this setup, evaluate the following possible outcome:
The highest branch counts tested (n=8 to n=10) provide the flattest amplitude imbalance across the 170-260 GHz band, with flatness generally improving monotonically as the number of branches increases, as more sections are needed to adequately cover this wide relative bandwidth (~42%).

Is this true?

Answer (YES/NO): NO